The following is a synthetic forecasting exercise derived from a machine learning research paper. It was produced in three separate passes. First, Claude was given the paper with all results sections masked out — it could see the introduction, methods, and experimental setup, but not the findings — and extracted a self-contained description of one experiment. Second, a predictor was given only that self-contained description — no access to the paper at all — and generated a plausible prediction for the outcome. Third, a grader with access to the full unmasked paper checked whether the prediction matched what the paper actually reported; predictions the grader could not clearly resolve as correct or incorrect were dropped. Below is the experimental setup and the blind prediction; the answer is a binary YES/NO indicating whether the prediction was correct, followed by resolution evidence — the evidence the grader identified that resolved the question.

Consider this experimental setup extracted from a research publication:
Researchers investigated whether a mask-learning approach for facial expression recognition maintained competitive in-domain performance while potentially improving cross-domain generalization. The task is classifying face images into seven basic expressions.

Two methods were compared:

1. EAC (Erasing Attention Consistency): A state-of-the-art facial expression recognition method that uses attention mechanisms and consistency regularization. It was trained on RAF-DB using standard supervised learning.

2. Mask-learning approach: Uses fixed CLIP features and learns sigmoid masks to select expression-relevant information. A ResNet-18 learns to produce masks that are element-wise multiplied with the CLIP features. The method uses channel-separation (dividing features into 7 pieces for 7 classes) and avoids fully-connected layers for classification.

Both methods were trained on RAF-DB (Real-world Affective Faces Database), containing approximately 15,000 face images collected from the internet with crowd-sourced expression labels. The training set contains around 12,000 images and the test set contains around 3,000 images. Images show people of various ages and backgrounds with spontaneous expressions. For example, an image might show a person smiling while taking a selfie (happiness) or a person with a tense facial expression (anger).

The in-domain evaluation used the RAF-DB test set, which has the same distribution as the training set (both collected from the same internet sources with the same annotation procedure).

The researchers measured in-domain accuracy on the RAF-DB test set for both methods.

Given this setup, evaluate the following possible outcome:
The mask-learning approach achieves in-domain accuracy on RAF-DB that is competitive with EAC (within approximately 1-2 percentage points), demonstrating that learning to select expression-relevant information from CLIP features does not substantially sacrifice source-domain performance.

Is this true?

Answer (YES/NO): YES